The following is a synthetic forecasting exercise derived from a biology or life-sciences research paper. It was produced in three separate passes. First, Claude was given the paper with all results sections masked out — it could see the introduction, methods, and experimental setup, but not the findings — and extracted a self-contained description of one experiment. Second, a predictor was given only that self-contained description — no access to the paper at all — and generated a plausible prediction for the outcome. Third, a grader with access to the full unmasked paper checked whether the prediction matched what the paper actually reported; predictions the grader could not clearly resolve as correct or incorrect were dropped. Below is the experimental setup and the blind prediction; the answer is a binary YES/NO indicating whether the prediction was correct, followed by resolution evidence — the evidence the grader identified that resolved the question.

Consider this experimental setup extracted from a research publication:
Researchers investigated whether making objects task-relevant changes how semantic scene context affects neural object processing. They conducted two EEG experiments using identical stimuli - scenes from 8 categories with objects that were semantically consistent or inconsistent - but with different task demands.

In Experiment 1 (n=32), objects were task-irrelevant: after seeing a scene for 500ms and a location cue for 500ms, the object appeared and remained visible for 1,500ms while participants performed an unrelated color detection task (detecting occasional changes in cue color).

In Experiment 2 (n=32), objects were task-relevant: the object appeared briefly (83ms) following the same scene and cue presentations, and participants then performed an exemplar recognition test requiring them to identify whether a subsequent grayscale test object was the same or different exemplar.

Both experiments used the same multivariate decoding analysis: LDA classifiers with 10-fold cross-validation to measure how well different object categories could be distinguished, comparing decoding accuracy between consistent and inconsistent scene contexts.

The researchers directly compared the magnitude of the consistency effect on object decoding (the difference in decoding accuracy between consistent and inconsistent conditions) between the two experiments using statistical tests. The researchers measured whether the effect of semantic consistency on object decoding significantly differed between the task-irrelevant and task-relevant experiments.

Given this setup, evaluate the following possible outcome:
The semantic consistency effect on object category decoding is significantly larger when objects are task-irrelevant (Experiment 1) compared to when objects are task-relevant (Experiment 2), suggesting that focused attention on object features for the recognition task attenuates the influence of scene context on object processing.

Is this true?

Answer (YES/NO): NO